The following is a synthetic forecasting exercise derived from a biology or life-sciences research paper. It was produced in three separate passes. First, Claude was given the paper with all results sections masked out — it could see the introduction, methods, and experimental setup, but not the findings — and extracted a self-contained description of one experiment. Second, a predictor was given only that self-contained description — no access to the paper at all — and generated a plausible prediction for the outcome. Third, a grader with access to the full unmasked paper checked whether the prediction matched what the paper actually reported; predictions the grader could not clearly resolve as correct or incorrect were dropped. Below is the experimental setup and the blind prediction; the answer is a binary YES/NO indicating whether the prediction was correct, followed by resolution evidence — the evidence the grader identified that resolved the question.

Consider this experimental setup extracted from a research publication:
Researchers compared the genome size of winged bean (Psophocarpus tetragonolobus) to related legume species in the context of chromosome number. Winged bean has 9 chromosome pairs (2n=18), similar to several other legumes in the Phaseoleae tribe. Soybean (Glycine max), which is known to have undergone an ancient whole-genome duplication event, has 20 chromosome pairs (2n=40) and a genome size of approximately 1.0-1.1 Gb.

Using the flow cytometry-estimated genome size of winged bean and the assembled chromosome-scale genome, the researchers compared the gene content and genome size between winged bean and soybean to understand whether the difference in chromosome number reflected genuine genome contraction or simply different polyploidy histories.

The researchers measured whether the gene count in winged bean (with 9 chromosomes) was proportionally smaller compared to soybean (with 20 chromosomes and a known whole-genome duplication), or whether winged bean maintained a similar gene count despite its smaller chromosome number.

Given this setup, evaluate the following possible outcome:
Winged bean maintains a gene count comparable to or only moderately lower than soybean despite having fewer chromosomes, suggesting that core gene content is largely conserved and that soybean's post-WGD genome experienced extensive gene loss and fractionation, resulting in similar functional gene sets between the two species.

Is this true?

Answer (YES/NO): YES